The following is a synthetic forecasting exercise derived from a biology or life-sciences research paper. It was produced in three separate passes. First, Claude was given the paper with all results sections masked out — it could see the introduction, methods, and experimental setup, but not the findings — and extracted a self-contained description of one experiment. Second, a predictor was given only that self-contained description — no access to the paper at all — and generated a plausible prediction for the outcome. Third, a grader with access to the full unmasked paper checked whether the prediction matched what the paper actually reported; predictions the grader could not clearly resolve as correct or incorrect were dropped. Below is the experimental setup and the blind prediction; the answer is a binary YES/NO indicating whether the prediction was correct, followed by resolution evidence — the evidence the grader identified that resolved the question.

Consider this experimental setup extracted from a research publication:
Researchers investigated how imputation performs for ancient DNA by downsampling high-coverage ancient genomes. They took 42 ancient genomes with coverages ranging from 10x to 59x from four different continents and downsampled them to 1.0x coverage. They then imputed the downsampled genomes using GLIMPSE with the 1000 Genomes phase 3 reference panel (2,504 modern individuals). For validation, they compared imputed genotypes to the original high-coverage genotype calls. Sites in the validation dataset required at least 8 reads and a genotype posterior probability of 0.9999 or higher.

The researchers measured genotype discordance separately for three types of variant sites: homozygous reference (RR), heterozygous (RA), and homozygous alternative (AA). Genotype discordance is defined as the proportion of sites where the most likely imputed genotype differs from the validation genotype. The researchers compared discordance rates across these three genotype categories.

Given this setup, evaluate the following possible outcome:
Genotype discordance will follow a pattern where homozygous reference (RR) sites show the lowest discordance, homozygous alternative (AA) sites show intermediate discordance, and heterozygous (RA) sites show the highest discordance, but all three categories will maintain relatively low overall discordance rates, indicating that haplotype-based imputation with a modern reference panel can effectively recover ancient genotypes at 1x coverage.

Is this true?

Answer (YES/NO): NO